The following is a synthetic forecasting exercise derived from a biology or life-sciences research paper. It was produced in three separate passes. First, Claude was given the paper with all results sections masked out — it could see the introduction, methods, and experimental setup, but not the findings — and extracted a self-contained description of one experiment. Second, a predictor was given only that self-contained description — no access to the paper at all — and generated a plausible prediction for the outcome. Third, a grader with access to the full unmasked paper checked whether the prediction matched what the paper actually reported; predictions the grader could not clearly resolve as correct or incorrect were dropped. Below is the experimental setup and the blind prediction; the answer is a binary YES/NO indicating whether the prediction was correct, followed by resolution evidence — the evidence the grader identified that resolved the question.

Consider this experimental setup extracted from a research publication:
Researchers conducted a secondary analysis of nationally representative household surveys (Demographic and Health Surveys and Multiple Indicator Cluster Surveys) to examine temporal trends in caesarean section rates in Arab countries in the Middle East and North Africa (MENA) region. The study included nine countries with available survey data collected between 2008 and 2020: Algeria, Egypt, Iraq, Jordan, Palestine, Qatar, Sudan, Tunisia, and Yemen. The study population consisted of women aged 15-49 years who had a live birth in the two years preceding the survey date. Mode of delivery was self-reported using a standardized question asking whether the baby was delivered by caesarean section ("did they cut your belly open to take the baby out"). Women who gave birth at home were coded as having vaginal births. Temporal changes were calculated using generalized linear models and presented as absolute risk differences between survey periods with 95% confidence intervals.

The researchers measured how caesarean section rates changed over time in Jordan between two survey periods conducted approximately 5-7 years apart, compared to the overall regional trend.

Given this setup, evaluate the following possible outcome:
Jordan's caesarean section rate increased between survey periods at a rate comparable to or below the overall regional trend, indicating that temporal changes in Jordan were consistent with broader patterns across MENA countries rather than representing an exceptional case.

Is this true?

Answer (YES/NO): NO